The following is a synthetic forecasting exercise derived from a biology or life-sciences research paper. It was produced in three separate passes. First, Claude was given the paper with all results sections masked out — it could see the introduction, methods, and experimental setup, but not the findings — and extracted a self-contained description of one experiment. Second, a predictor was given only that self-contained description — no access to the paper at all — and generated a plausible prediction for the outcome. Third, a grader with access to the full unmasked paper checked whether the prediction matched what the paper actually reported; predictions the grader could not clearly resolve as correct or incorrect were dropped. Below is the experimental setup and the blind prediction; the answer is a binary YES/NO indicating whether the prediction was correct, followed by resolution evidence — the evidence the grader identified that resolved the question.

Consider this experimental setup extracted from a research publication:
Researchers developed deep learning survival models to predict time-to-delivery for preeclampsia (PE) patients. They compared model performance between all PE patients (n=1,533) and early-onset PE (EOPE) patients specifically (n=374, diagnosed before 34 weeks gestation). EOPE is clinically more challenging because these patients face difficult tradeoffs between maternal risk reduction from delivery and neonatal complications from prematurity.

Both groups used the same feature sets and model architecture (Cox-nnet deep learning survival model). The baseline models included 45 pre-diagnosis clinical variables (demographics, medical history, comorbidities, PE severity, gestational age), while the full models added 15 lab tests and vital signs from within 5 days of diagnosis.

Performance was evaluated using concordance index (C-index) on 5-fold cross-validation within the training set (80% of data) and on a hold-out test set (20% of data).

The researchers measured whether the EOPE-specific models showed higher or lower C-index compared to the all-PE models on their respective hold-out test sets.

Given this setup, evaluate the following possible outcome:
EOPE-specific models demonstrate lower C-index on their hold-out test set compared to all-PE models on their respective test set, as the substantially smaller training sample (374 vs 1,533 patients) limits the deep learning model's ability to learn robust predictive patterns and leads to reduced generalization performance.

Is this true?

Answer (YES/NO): NO